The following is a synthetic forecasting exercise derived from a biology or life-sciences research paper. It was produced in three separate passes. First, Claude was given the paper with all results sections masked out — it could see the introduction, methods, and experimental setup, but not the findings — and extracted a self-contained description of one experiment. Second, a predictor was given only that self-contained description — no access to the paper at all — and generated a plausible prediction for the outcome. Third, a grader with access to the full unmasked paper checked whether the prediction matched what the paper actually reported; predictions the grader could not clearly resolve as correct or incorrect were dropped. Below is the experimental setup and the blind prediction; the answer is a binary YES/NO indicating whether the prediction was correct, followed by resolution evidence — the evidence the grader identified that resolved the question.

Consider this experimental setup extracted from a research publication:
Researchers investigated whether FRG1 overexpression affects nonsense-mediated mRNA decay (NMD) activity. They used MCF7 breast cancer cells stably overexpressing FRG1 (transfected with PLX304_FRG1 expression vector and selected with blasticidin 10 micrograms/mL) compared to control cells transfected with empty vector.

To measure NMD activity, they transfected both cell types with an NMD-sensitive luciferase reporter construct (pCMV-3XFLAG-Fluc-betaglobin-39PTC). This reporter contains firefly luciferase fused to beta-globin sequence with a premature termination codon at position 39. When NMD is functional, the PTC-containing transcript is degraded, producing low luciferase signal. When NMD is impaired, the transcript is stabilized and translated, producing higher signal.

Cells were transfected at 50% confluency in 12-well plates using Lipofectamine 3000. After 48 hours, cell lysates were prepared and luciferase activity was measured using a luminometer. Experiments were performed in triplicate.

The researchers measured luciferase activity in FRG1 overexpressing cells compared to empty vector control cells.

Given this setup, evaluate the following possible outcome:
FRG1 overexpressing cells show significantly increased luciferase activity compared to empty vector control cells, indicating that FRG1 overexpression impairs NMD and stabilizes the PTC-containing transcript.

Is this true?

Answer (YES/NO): YES